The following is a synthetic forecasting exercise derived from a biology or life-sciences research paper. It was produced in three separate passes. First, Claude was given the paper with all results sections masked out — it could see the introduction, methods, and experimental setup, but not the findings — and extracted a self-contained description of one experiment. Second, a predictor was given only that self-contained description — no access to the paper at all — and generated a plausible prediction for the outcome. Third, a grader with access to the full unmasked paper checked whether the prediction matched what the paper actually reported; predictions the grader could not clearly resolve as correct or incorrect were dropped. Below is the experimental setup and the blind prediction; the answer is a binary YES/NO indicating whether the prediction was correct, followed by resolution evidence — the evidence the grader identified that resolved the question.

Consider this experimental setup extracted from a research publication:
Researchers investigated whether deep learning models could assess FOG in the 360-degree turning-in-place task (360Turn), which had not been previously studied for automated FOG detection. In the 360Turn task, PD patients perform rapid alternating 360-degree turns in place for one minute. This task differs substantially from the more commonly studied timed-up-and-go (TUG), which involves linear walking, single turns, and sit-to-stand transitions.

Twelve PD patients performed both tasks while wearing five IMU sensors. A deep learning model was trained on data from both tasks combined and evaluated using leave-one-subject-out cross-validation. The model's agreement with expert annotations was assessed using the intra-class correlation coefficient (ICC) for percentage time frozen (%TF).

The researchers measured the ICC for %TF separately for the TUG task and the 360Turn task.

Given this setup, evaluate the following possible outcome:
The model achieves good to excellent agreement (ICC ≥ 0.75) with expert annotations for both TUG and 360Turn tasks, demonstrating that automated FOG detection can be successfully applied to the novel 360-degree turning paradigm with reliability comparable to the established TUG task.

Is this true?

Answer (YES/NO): YES